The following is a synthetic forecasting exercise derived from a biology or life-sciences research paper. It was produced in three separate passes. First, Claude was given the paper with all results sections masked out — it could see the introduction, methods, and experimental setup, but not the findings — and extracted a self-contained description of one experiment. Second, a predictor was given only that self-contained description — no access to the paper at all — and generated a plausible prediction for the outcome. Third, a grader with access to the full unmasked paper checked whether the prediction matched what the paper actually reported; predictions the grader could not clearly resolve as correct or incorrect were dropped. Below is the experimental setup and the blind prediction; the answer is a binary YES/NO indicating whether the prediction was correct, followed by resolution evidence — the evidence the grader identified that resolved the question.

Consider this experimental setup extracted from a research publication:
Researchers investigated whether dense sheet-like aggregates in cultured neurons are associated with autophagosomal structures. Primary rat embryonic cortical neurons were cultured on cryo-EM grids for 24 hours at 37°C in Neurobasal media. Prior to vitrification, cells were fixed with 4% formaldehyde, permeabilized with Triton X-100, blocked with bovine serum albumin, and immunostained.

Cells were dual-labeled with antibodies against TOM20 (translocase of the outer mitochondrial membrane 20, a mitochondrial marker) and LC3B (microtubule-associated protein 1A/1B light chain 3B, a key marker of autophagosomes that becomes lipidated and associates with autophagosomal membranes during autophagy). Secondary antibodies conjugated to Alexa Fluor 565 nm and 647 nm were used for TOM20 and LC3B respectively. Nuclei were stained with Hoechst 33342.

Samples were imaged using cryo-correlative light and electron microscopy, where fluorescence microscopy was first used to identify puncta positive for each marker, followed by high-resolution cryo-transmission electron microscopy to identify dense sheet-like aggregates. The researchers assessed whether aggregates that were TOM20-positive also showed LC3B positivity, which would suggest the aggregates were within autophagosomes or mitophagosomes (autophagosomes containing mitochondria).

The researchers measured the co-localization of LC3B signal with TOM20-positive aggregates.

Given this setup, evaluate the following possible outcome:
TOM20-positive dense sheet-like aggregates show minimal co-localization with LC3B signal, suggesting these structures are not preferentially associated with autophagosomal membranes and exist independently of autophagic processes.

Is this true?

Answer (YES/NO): YES